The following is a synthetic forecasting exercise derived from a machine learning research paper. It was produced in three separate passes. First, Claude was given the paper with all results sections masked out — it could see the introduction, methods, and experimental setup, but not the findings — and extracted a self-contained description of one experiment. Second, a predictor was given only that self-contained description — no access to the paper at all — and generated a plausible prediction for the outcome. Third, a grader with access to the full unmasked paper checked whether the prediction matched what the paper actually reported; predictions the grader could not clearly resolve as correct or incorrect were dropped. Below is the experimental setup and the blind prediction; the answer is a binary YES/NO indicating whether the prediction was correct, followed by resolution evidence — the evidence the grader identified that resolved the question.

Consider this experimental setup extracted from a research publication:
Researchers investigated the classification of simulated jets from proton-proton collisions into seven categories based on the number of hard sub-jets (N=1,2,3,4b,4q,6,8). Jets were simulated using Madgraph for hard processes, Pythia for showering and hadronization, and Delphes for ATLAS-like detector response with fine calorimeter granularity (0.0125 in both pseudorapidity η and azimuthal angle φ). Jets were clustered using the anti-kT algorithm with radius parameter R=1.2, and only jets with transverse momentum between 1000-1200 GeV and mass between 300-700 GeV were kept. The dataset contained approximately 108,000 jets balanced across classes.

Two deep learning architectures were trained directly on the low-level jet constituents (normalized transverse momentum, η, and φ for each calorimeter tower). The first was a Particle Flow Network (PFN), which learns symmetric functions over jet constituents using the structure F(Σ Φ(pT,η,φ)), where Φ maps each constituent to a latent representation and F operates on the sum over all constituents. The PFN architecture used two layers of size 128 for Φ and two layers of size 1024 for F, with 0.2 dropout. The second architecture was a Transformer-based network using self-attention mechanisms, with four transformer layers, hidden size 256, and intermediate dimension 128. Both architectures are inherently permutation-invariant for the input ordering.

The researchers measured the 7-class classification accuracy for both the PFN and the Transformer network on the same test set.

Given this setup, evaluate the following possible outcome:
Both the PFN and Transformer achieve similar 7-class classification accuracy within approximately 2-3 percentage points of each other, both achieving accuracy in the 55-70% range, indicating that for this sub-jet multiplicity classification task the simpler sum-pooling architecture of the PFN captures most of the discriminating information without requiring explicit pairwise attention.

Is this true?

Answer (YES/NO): NO